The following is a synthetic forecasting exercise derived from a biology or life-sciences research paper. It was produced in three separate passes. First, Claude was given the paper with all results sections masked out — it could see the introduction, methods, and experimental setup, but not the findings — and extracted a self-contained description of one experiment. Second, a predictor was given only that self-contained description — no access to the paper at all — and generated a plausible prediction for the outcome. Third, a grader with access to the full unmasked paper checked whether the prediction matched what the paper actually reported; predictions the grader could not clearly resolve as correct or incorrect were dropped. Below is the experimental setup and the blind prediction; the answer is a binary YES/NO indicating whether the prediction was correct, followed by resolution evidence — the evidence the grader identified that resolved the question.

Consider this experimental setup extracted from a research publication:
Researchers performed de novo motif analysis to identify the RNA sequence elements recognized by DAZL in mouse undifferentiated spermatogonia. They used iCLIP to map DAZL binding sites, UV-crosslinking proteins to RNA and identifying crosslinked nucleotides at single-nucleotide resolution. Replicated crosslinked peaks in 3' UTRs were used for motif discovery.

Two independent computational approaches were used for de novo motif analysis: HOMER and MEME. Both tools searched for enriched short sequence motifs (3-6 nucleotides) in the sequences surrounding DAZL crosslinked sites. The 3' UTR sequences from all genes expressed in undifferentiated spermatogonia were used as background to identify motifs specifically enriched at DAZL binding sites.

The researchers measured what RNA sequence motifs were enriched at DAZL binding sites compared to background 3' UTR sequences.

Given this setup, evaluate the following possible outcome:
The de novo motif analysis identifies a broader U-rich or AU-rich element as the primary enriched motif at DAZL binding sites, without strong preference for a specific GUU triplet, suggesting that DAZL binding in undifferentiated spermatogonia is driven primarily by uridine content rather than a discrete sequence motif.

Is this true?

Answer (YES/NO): NO